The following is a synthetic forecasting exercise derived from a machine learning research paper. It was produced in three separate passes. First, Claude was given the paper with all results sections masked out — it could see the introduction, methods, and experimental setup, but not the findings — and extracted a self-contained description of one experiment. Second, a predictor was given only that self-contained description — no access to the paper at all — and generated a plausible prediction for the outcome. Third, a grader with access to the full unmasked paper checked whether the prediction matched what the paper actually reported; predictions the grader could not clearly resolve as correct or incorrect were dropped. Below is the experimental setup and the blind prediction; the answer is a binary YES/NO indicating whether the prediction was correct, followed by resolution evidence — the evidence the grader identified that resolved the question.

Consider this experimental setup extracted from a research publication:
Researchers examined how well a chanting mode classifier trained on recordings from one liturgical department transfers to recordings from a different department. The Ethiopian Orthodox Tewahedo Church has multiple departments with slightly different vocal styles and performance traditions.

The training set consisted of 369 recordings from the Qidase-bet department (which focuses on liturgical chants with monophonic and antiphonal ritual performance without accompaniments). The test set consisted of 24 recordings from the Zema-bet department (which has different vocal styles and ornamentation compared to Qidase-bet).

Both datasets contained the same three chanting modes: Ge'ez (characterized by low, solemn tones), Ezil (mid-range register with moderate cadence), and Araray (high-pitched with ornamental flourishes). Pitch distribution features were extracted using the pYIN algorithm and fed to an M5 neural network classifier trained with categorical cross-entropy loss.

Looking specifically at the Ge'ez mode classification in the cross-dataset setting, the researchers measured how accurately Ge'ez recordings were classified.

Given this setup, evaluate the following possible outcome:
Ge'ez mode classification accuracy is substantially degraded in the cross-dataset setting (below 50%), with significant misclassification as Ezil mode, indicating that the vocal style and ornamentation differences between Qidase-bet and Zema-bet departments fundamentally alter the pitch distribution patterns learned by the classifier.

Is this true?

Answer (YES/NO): NO